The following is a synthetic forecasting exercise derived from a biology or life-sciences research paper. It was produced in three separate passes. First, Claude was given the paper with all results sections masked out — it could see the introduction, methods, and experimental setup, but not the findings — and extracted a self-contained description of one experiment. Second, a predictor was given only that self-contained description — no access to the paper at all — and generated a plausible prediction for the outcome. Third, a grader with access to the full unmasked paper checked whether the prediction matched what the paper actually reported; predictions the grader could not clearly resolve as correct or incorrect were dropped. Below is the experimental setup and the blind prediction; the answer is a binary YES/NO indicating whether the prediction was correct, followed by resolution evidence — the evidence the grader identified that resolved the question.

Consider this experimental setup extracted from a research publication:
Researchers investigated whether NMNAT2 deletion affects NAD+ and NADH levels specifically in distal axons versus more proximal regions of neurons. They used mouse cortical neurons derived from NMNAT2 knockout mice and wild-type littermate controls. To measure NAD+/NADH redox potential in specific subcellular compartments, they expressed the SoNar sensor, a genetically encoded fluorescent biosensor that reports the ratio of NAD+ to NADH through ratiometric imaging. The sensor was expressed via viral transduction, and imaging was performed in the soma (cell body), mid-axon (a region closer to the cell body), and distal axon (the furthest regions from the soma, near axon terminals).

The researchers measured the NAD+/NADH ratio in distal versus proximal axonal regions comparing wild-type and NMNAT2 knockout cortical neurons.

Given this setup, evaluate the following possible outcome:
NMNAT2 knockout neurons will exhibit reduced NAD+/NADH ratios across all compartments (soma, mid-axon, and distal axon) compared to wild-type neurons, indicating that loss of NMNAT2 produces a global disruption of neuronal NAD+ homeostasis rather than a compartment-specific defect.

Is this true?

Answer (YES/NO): NO